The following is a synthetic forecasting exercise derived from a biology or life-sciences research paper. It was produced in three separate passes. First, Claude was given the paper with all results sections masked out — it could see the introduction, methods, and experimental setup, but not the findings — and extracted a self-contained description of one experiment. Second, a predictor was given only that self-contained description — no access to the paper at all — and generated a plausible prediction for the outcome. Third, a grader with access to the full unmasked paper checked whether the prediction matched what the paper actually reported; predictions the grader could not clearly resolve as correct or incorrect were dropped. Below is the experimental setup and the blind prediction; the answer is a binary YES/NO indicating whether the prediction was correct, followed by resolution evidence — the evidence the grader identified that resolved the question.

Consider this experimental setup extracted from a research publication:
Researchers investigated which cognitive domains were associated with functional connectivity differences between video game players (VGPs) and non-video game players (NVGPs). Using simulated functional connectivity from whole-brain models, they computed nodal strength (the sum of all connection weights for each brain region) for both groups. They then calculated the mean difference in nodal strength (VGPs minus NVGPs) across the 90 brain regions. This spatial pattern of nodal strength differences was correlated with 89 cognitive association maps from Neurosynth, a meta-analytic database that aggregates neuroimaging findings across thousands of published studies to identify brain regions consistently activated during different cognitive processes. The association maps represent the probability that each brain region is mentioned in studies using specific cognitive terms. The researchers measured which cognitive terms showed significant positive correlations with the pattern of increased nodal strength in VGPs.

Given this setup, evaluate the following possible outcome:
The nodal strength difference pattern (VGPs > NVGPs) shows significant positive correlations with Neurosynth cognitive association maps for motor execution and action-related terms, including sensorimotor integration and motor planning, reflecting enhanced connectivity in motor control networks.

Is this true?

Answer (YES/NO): NO